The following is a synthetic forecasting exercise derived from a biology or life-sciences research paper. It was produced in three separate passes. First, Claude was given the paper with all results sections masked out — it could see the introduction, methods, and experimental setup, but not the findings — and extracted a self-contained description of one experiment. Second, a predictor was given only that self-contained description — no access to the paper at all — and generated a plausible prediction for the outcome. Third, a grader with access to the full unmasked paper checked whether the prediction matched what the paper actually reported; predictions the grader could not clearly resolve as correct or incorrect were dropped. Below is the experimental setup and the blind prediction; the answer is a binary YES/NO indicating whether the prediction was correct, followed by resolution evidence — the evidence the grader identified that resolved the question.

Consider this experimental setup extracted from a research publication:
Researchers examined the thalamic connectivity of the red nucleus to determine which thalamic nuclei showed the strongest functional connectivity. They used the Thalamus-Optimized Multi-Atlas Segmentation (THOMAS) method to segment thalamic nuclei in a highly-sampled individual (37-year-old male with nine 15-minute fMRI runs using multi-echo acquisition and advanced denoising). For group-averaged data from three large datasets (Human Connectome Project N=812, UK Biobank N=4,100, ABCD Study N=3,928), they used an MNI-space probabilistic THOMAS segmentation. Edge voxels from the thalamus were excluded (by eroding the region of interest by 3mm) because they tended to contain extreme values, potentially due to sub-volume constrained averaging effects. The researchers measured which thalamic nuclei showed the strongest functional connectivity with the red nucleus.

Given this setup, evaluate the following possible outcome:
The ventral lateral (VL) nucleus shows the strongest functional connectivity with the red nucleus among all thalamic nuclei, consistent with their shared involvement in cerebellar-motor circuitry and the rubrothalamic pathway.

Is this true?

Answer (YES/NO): YES